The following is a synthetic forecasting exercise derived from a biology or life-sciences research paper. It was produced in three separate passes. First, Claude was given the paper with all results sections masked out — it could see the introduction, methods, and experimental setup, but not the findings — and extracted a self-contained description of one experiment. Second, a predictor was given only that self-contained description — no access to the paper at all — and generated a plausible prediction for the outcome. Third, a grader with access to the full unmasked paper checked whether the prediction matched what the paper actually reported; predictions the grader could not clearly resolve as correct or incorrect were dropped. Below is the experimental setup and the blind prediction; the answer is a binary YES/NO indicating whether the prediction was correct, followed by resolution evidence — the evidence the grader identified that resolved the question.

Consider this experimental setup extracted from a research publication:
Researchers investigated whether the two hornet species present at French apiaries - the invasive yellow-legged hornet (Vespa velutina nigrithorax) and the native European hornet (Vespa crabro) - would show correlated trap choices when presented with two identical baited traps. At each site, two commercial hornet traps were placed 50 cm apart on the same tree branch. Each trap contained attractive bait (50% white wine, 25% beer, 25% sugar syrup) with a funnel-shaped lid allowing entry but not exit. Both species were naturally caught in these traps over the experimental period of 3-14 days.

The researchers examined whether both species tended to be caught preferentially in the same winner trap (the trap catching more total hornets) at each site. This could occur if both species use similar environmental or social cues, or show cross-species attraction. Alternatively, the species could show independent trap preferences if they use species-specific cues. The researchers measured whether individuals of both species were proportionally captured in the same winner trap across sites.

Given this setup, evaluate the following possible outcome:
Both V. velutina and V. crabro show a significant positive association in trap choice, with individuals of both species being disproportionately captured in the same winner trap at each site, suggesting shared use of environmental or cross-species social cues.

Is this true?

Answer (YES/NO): YES